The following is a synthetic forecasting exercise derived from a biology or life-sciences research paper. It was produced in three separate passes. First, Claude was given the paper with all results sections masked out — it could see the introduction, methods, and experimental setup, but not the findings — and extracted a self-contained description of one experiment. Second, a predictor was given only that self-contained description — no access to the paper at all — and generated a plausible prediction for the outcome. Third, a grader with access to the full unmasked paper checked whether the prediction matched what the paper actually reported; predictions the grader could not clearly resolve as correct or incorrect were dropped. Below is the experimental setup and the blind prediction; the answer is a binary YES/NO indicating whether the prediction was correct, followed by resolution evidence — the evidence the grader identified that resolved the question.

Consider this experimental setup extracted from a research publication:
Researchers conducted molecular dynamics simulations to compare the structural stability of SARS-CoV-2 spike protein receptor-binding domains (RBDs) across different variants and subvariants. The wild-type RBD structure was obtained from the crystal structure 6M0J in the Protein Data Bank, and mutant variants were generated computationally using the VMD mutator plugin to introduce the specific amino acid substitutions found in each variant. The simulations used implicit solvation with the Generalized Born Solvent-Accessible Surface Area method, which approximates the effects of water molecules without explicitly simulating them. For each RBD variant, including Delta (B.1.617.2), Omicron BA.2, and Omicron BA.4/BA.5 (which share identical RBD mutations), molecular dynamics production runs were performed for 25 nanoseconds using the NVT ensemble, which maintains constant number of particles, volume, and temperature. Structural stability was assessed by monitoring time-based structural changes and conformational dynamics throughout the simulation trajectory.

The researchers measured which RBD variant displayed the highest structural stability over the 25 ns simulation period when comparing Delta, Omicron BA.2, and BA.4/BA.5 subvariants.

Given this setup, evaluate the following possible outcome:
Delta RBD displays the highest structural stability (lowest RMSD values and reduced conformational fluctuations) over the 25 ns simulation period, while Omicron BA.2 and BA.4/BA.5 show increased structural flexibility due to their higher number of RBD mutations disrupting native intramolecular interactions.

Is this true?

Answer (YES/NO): NO